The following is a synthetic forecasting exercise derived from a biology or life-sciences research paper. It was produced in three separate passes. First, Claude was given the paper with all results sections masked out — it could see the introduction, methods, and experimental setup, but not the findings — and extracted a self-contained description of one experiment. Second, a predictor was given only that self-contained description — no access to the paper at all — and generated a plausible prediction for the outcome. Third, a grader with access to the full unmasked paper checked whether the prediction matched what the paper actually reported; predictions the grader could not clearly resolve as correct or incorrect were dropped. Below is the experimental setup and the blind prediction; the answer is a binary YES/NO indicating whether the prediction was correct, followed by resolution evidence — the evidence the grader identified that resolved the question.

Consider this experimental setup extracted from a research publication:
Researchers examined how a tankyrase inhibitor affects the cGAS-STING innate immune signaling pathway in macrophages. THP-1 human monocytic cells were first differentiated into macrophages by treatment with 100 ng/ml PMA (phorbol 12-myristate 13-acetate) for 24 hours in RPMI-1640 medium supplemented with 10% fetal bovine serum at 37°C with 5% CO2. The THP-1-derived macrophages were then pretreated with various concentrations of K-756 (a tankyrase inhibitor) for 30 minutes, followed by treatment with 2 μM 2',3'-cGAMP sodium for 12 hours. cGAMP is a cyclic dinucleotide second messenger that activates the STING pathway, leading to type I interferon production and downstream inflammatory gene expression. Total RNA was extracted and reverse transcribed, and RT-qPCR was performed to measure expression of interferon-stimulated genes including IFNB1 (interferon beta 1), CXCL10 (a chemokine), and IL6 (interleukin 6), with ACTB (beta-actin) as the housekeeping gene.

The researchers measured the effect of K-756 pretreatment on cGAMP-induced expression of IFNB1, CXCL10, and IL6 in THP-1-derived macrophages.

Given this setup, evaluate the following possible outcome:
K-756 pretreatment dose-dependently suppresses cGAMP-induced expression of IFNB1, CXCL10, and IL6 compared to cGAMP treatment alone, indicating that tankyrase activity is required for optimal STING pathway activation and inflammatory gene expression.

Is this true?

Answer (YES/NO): NO